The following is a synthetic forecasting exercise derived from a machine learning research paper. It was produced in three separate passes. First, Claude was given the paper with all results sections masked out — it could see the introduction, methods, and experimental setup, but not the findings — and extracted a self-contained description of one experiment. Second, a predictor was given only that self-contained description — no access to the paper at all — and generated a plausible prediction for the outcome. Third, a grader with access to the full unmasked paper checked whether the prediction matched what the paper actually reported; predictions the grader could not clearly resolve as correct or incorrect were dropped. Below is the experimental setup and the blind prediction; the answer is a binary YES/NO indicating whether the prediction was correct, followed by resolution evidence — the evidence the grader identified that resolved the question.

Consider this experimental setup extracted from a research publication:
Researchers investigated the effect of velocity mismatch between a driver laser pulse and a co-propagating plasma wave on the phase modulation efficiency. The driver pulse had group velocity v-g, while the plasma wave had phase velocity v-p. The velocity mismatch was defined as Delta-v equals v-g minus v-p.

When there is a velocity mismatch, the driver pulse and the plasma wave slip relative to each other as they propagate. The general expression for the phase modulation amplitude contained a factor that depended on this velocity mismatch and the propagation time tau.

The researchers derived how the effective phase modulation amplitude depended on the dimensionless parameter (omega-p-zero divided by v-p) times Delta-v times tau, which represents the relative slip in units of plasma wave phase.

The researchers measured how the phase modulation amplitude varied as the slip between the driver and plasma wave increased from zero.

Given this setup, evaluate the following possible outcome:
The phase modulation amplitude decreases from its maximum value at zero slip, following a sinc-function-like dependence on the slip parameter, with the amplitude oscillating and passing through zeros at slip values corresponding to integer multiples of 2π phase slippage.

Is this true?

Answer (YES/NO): YES